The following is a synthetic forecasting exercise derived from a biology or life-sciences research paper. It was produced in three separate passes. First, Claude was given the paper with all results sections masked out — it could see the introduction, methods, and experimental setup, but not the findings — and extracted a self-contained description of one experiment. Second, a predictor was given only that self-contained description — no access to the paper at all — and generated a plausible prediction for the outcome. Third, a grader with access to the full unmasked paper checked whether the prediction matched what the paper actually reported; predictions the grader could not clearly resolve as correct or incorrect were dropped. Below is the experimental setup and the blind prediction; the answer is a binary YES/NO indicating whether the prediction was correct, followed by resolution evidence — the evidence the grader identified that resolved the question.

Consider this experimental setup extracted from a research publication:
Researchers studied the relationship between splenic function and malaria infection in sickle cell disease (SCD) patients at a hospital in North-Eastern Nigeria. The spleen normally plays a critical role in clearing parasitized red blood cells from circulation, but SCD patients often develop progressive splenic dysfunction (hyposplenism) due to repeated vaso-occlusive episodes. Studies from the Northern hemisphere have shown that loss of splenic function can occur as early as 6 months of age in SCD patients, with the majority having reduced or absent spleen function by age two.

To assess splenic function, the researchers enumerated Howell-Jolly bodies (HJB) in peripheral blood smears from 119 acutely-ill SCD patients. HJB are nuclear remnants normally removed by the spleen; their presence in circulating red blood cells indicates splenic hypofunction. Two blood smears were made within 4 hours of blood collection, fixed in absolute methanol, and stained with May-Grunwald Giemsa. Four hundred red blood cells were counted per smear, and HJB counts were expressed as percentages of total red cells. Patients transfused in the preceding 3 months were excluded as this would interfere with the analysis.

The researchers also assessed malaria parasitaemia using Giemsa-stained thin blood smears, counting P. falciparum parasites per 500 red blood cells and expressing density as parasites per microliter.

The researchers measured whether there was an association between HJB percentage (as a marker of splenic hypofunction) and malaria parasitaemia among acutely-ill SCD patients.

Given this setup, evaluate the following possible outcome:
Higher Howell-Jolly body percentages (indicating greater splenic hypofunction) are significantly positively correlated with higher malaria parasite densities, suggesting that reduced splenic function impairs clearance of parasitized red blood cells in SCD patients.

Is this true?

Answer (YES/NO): NO